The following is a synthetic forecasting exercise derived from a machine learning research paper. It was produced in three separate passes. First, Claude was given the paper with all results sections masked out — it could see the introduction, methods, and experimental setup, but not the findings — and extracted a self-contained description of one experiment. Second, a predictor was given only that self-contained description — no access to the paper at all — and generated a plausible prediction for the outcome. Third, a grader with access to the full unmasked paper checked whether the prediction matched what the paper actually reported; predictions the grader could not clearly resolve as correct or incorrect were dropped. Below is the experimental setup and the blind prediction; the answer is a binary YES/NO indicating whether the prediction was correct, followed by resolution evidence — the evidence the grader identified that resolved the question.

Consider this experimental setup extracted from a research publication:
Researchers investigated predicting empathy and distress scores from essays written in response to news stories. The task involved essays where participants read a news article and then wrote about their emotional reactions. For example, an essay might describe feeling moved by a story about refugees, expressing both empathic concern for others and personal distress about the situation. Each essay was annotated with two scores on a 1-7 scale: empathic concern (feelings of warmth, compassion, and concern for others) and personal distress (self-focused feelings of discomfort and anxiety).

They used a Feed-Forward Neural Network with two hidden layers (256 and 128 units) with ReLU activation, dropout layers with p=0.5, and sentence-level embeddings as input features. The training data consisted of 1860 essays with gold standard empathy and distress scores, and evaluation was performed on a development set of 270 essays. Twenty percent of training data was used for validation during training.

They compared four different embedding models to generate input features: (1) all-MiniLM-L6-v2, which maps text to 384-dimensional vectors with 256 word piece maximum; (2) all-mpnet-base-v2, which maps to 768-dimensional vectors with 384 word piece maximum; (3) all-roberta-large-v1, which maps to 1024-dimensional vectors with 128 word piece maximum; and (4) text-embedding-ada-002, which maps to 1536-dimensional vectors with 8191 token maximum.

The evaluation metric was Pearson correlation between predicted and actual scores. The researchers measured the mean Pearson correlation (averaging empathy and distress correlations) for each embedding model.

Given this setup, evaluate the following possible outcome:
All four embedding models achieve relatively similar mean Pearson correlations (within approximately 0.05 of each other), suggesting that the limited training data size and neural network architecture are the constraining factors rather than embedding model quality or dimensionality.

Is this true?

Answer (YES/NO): NO